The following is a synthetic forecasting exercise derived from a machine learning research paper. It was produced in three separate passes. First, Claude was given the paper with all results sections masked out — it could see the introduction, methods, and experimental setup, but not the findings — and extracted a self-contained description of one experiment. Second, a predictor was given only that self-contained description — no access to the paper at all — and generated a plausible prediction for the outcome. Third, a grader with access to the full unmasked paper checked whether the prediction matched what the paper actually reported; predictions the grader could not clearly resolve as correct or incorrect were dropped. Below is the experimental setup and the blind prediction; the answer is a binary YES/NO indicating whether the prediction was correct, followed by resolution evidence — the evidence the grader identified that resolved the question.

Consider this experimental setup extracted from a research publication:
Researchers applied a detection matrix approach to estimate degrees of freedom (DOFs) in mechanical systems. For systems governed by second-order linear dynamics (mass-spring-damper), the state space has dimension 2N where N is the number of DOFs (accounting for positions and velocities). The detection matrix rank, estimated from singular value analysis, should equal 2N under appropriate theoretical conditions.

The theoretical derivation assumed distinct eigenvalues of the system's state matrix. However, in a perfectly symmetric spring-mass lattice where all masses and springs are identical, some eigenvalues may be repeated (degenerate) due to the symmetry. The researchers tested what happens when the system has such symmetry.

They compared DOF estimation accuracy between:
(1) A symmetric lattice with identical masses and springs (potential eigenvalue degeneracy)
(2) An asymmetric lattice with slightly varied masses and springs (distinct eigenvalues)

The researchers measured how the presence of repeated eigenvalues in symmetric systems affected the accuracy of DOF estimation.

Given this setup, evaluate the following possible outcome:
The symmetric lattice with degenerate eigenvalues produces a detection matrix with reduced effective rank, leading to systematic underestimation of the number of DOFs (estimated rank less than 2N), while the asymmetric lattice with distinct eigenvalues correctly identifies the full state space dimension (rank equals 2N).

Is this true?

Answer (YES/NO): NO